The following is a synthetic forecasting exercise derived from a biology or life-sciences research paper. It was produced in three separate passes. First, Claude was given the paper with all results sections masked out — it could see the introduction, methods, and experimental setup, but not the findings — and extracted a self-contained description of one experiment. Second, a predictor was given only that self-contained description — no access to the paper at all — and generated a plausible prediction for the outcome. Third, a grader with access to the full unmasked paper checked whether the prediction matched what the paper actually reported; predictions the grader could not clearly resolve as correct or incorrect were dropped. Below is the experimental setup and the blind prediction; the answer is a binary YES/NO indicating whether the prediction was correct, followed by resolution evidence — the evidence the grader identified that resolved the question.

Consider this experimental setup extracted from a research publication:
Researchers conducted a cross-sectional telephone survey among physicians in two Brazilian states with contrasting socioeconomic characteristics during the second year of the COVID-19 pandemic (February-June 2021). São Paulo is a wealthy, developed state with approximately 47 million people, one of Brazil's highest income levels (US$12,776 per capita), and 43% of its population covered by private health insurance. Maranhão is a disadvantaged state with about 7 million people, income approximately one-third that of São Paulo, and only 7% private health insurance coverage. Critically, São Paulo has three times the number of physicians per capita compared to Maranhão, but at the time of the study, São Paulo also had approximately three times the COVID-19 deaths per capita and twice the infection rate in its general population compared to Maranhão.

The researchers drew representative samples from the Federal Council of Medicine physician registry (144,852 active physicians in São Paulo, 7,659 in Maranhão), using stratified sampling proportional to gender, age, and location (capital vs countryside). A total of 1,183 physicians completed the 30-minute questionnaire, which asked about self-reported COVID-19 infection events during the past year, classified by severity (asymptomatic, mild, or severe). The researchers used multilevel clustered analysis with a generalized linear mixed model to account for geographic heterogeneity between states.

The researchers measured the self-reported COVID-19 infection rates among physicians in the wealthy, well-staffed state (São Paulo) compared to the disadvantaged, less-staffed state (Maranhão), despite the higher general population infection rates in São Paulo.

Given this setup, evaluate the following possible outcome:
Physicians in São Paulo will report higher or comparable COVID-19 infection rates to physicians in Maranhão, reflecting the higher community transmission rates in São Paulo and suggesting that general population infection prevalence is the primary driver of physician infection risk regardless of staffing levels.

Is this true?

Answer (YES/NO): NO